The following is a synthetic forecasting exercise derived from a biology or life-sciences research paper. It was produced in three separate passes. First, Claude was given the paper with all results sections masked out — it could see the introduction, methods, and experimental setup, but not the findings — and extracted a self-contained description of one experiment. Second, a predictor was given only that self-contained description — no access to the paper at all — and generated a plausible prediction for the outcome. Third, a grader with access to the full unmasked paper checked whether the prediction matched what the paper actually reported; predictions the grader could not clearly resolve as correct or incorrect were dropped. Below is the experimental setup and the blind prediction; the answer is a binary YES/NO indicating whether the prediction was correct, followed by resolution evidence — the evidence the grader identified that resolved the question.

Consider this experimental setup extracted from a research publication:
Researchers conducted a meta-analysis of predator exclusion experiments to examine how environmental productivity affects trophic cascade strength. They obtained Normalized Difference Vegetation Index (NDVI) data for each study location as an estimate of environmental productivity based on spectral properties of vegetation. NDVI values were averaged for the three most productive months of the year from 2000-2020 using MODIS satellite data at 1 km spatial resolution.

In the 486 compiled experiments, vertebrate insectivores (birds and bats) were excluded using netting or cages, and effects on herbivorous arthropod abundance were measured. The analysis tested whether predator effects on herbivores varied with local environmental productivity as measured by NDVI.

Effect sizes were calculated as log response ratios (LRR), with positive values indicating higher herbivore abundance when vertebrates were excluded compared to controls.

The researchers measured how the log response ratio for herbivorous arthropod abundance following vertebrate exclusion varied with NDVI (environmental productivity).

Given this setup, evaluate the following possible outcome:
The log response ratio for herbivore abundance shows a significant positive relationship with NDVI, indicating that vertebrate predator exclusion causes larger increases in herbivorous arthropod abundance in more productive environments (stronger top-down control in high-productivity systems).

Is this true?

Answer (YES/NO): NO